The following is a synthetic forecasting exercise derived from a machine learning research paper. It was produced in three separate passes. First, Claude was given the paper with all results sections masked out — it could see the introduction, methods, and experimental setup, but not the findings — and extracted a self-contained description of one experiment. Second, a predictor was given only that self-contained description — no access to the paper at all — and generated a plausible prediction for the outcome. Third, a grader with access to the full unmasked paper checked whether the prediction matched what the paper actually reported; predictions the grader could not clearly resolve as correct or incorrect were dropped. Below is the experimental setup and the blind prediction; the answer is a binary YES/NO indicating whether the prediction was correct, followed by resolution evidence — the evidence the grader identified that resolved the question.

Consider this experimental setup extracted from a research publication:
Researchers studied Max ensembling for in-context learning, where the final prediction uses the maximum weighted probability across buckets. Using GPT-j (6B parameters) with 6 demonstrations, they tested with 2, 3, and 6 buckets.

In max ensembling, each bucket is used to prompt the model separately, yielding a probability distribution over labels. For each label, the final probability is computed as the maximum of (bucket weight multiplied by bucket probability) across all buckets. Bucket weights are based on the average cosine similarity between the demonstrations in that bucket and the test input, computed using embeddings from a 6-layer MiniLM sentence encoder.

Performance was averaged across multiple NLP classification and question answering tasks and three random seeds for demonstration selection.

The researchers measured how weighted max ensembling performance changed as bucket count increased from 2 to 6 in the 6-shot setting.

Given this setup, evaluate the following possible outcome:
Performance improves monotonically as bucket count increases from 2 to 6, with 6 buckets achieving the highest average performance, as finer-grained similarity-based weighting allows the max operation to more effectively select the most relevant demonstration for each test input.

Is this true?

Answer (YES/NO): YES